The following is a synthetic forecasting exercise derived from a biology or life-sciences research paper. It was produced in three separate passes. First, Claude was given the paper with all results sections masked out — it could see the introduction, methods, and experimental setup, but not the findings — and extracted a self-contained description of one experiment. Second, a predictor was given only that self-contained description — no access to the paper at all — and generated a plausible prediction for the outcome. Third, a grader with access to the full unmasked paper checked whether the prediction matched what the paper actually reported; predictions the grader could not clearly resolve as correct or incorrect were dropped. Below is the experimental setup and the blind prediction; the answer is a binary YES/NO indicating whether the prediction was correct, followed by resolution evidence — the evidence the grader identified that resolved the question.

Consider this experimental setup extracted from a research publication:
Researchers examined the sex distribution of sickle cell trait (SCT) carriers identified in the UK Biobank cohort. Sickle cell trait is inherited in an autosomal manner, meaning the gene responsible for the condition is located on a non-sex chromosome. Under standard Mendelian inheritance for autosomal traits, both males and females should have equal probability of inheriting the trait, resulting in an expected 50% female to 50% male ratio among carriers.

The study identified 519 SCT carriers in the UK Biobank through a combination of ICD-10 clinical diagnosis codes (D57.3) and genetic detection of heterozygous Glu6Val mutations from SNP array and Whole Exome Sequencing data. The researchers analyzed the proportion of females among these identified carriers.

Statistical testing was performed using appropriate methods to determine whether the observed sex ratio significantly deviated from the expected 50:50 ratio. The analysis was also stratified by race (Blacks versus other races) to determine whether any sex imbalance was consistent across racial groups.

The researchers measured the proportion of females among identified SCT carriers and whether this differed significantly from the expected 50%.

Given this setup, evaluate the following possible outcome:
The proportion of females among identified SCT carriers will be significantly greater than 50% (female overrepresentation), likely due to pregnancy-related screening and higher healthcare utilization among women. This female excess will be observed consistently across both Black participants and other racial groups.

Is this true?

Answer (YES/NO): YES